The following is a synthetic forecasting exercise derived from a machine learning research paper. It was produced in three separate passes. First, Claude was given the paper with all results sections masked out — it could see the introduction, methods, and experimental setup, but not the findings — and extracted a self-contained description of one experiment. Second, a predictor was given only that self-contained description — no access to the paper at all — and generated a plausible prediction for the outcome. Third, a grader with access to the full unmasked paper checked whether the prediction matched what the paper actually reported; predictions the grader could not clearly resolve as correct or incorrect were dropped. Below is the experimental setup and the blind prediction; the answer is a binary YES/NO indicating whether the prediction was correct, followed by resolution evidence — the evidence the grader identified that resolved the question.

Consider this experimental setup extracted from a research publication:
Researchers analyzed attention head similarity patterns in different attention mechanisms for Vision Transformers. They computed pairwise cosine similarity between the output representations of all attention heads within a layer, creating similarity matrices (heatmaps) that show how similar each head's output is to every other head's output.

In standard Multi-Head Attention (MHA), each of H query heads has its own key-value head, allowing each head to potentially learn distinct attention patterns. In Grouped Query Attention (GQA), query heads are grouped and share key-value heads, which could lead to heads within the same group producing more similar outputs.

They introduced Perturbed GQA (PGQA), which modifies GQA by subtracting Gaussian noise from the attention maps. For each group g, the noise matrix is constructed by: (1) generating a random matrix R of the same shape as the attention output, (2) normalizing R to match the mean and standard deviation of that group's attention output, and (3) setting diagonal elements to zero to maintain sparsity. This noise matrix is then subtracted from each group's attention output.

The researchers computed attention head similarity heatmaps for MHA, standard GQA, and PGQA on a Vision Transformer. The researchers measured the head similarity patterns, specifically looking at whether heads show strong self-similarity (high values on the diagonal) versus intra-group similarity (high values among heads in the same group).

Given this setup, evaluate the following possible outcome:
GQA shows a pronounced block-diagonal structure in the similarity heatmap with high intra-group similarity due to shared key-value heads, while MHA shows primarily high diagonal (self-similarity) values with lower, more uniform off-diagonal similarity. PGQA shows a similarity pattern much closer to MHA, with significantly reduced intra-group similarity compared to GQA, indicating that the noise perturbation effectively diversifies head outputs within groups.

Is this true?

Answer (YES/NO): NO